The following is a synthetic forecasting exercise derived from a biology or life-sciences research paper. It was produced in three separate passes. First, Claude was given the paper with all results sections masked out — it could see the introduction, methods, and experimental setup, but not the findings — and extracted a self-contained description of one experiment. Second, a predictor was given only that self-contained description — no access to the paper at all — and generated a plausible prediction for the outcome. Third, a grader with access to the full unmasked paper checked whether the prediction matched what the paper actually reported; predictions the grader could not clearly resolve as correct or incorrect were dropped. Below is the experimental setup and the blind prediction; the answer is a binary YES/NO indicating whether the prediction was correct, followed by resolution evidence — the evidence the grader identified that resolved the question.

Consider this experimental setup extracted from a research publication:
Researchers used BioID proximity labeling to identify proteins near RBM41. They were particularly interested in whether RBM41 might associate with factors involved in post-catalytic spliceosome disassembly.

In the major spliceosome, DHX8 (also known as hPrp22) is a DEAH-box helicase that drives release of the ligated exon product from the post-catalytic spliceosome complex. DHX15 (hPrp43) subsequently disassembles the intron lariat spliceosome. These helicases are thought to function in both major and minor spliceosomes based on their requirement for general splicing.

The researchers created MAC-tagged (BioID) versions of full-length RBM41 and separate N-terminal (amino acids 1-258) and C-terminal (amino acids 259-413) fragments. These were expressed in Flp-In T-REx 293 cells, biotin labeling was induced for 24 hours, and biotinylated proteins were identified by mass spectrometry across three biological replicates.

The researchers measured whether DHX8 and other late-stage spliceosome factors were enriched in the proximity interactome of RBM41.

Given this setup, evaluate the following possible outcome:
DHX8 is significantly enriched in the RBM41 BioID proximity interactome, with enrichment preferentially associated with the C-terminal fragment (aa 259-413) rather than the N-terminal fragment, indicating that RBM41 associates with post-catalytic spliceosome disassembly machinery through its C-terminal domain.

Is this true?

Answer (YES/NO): NO